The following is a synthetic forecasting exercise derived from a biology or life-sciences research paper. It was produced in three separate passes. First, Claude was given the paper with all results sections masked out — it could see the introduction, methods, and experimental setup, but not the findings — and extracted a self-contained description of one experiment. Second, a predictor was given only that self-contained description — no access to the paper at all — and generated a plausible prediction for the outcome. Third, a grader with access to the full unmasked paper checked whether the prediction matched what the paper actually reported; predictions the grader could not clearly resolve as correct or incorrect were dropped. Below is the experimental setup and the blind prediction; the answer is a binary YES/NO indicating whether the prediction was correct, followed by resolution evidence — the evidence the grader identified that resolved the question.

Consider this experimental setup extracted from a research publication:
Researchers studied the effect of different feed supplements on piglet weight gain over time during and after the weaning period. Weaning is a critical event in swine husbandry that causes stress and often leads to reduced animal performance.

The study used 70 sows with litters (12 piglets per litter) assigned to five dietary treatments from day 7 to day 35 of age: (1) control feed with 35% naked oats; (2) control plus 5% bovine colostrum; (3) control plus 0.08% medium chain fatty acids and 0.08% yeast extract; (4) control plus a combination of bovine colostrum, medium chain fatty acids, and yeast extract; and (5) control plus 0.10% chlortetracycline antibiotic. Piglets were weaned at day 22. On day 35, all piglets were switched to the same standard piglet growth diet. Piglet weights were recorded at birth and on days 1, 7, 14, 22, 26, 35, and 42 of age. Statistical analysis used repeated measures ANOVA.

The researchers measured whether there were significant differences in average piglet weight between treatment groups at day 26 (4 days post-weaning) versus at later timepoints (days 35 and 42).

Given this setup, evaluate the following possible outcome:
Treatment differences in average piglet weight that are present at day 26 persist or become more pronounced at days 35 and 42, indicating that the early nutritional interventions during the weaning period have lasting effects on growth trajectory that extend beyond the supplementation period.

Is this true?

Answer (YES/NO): NO